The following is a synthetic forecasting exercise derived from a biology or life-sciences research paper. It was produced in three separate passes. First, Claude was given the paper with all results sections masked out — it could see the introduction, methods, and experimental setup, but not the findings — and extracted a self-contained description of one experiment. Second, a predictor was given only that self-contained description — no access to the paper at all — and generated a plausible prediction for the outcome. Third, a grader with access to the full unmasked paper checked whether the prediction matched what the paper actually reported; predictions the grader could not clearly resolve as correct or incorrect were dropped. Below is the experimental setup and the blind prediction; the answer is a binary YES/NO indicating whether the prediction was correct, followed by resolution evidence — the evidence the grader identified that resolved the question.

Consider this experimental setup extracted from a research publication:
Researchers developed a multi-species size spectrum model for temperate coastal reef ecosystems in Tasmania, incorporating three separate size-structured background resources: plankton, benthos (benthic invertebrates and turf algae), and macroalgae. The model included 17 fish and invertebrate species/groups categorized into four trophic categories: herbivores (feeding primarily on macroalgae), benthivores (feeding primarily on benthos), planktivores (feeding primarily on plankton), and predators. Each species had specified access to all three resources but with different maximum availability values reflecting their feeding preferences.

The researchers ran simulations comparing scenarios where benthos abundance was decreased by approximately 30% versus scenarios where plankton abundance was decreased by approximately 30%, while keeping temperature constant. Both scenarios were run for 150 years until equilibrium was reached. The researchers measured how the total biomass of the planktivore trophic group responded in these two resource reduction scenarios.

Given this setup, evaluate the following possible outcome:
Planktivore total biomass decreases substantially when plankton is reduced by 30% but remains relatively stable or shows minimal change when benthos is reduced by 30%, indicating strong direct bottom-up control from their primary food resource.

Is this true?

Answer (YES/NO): NO